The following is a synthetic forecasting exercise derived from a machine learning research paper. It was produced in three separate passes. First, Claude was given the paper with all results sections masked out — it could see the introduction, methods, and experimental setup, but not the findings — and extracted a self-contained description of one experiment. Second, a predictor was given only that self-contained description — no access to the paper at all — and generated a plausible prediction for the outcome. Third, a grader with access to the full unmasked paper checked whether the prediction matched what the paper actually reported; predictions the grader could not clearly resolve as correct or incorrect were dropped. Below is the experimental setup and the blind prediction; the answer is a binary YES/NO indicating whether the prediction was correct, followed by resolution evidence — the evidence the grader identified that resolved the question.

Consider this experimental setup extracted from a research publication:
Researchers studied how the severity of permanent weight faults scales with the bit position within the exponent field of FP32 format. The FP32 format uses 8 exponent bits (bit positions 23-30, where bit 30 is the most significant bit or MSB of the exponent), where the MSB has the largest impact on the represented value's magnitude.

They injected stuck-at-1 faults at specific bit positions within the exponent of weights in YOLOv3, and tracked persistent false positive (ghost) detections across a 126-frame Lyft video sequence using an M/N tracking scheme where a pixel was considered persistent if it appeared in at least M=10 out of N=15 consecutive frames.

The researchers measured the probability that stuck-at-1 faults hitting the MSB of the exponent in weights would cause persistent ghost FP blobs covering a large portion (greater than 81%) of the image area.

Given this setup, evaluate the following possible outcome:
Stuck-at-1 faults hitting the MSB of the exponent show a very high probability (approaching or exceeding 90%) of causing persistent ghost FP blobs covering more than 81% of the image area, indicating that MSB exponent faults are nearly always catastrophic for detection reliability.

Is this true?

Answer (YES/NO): YES